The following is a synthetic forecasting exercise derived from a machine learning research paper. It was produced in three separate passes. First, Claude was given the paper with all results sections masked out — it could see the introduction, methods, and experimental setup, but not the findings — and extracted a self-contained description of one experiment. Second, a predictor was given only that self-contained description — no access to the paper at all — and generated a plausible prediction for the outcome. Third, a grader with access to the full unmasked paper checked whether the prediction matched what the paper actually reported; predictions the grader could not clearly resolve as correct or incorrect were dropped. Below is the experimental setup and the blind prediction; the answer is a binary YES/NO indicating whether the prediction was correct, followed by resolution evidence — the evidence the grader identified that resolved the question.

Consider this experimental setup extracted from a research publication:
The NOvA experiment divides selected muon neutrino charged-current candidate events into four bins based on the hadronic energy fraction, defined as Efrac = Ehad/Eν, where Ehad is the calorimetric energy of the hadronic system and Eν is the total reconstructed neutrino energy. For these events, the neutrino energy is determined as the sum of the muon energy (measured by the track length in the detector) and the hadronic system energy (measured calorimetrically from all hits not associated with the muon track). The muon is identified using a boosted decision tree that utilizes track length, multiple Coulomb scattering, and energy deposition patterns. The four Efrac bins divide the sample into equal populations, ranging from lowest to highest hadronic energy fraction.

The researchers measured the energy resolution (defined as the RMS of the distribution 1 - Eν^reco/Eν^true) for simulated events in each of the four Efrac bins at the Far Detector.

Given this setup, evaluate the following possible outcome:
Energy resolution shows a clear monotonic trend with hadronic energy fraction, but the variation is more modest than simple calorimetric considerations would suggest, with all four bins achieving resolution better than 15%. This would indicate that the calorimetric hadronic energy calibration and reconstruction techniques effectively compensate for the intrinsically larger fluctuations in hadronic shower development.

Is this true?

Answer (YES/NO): YES